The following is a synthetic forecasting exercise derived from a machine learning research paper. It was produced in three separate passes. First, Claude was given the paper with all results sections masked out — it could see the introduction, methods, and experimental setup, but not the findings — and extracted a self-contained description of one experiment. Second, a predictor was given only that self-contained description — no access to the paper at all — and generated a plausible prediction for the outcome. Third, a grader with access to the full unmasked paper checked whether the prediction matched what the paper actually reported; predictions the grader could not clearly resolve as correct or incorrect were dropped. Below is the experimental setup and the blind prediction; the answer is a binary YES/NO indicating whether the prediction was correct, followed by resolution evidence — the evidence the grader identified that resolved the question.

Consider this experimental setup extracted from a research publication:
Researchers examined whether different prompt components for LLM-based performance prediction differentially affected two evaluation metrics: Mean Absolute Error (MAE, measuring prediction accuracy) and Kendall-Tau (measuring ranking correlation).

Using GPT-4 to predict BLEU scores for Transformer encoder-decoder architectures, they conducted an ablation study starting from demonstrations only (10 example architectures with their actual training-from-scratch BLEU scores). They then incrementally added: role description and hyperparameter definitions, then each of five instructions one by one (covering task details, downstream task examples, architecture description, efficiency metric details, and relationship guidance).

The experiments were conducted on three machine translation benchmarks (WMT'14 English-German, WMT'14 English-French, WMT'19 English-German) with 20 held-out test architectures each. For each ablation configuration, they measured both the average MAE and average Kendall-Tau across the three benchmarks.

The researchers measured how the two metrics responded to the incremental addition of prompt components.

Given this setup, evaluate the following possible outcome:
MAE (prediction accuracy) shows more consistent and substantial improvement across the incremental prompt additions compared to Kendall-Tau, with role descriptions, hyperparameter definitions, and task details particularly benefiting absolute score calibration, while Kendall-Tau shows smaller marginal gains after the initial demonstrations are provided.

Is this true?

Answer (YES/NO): NO